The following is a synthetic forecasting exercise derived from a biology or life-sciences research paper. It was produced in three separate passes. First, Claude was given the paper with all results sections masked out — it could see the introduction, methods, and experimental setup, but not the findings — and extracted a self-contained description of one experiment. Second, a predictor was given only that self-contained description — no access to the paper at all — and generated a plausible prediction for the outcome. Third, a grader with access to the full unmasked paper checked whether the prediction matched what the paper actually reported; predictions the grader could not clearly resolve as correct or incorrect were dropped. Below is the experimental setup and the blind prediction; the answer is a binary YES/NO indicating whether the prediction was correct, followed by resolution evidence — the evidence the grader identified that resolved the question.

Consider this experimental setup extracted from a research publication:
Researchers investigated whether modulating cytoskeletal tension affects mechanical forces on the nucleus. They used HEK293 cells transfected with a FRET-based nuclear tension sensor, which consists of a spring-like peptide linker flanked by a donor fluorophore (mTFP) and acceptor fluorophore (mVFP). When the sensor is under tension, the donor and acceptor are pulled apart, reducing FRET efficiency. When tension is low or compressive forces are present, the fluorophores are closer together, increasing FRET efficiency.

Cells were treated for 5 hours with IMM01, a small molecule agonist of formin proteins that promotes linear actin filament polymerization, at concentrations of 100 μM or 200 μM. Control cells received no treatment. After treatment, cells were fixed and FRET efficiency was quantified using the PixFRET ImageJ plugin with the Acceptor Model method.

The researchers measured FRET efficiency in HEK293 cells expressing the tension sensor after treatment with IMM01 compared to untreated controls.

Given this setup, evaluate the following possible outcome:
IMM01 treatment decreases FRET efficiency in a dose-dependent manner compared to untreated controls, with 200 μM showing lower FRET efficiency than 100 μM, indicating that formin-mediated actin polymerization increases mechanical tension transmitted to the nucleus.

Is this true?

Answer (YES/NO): YES